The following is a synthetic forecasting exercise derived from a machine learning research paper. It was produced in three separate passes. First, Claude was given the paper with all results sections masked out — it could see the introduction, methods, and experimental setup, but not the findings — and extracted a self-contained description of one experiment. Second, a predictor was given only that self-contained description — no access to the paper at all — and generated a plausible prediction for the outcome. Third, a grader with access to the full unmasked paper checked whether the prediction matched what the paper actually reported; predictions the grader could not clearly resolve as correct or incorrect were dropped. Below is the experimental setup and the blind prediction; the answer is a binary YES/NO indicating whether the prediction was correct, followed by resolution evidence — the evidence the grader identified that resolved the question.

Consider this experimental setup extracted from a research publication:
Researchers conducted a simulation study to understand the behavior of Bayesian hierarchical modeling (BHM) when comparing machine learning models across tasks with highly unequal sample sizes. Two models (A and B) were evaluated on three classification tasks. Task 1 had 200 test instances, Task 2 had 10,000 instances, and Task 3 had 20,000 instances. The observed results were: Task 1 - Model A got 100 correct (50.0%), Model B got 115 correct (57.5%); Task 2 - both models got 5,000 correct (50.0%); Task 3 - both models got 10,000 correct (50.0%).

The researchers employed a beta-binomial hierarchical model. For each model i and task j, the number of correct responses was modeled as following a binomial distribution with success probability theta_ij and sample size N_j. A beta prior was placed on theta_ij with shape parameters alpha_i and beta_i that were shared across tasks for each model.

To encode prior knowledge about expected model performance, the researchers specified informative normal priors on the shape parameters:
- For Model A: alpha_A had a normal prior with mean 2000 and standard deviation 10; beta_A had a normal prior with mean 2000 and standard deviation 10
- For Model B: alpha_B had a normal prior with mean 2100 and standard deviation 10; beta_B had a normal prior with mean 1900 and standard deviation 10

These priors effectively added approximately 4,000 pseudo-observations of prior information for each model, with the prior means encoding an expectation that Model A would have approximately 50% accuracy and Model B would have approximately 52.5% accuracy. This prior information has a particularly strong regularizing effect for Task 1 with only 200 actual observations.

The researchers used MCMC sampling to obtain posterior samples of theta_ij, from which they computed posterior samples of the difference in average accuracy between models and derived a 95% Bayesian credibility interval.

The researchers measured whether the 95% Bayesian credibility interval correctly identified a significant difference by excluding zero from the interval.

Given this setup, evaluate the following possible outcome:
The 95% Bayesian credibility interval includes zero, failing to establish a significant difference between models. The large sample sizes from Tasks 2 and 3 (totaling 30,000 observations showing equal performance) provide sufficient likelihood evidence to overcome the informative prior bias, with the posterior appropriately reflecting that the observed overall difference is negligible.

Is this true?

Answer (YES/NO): NO